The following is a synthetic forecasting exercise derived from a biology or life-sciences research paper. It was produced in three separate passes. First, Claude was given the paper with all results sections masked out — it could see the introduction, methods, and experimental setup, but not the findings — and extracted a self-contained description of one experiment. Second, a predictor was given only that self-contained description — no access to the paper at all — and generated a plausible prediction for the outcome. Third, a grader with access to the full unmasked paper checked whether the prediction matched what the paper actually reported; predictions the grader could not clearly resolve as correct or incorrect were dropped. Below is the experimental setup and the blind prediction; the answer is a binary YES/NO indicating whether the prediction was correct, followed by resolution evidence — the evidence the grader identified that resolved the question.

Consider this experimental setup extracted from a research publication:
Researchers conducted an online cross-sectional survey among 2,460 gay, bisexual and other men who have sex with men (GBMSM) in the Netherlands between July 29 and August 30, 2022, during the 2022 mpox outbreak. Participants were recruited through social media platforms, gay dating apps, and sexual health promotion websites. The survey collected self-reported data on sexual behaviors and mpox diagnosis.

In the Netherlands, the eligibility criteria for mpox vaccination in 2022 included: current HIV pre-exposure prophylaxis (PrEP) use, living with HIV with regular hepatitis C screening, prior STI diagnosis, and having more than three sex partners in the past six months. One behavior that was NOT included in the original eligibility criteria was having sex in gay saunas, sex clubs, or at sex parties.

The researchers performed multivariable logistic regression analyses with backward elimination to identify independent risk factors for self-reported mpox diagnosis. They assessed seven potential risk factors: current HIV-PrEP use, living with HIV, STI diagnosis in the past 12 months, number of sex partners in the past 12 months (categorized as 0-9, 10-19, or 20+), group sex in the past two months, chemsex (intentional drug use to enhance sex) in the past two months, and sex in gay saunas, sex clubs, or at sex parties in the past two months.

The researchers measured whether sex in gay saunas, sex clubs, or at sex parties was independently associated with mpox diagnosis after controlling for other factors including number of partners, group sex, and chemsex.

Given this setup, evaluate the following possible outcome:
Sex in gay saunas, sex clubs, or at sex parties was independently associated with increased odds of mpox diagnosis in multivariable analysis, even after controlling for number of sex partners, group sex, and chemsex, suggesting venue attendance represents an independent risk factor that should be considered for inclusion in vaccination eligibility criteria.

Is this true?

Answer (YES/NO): YES